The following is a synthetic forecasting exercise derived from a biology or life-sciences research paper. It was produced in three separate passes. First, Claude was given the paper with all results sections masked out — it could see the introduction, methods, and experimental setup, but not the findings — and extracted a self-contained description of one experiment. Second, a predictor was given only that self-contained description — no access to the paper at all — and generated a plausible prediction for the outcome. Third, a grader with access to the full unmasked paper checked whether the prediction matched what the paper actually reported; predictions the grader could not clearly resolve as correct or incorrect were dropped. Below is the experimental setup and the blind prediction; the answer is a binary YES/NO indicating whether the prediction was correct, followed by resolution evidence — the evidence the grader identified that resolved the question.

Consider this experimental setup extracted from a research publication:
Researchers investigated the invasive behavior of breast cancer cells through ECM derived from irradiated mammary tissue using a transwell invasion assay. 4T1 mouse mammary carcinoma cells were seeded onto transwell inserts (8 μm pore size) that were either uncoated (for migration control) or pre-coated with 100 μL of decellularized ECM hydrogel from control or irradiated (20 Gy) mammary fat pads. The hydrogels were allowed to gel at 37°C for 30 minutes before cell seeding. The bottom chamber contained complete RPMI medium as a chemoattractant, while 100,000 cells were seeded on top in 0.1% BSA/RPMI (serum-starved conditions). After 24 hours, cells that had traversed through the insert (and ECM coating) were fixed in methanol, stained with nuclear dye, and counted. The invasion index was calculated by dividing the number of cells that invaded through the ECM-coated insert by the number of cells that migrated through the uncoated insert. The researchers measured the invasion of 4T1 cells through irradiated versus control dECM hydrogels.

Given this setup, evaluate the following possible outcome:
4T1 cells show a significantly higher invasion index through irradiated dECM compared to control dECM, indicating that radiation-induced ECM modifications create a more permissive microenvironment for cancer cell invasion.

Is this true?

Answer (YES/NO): YES